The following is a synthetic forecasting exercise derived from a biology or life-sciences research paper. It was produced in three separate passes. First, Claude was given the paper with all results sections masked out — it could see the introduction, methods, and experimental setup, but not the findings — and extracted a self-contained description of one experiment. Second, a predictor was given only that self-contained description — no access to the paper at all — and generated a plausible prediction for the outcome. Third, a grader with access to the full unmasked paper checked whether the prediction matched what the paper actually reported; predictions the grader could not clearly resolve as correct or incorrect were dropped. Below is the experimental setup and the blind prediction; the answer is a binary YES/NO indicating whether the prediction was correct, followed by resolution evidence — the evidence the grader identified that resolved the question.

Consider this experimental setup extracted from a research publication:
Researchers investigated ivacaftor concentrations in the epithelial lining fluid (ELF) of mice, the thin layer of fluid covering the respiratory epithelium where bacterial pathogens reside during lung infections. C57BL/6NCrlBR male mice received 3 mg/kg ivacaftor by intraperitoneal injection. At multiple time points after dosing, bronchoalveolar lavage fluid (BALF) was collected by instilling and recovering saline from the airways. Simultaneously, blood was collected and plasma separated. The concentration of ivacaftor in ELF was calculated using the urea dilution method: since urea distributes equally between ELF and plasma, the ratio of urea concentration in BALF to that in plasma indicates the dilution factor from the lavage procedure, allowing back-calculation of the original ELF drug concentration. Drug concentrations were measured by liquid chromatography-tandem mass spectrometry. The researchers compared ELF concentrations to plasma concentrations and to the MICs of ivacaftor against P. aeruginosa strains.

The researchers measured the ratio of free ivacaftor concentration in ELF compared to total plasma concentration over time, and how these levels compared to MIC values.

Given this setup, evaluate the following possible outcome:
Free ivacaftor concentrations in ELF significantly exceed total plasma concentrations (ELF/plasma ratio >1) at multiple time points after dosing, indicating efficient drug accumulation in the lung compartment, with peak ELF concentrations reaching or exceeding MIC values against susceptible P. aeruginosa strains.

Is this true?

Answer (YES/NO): NO